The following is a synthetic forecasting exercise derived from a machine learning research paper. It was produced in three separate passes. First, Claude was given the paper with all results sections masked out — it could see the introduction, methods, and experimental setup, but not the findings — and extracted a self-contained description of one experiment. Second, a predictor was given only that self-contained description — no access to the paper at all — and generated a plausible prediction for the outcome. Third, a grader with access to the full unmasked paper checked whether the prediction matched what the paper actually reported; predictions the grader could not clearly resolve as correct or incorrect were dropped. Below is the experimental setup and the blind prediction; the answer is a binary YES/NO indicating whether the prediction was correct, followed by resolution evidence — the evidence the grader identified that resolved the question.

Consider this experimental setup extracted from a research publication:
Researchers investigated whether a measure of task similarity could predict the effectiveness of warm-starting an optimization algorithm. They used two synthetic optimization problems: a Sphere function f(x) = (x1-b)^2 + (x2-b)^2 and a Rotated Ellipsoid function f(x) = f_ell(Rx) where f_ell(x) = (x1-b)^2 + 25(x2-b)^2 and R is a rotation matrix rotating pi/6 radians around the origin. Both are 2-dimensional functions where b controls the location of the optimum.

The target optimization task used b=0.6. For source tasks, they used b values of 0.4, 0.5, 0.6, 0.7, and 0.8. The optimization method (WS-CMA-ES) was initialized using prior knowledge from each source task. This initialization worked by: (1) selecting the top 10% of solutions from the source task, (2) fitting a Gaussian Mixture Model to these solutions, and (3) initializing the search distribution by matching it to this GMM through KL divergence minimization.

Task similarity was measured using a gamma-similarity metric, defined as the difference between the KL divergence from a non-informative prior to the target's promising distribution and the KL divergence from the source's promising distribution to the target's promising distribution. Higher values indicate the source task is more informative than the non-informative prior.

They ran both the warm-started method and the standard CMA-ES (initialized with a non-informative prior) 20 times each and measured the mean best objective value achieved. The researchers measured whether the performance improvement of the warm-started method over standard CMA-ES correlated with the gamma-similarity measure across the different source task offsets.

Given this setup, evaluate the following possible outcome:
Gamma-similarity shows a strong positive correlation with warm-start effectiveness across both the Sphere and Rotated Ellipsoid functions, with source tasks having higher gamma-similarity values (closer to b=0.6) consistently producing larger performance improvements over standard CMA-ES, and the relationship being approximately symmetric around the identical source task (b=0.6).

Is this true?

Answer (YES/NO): NO